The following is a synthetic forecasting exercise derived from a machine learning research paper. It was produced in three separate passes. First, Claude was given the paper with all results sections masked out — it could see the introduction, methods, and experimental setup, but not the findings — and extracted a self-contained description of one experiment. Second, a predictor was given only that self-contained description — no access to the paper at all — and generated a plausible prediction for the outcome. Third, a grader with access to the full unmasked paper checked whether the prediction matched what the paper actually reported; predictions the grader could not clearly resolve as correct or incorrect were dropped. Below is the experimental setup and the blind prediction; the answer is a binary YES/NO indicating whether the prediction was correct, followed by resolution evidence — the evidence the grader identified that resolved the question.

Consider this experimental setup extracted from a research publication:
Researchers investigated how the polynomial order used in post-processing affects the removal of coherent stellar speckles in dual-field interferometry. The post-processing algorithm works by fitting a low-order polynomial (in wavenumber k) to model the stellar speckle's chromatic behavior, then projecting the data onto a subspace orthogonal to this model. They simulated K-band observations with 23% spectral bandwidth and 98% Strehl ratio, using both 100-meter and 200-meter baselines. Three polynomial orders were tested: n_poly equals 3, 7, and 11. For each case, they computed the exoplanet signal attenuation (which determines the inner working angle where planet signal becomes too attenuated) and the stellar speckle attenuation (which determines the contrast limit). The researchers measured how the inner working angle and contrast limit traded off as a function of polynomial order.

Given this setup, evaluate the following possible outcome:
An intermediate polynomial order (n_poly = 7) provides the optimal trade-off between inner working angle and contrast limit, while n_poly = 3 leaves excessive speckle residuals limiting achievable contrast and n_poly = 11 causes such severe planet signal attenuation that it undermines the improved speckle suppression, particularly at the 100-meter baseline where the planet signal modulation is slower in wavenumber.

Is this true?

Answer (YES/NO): NO